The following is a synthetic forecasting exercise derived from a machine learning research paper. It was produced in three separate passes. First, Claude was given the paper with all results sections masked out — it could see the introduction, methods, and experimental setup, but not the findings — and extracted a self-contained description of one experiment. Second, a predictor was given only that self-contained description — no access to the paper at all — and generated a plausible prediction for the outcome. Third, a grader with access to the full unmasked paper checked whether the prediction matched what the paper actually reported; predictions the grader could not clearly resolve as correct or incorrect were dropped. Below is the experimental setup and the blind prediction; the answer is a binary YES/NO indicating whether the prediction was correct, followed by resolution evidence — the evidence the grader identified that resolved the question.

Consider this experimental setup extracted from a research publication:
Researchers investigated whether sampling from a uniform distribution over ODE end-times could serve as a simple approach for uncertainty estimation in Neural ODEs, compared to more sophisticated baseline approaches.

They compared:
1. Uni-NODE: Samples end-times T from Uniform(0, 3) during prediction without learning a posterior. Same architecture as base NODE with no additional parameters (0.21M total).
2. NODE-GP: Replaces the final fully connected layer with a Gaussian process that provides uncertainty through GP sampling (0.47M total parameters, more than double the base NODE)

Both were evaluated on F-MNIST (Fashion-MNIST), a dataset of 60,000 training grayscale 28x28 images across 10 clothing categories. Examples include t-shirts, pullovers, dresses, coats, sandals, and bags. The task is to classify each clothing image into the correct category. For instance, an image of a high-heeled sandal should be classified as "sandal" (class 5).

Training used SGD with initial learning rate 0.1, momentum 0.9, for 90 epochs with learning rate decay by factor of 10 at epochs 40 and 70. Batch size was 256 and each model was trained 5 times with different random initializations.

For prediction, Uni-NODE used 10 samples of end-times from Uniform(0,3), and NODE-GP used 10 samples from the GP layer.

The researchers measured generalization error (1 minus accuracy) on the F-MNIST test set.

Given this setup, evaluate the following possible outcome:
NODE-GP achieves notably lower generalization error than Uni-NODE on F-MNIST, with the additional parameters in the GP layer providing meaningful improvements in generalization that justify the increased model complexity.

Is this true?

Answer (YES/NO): NO